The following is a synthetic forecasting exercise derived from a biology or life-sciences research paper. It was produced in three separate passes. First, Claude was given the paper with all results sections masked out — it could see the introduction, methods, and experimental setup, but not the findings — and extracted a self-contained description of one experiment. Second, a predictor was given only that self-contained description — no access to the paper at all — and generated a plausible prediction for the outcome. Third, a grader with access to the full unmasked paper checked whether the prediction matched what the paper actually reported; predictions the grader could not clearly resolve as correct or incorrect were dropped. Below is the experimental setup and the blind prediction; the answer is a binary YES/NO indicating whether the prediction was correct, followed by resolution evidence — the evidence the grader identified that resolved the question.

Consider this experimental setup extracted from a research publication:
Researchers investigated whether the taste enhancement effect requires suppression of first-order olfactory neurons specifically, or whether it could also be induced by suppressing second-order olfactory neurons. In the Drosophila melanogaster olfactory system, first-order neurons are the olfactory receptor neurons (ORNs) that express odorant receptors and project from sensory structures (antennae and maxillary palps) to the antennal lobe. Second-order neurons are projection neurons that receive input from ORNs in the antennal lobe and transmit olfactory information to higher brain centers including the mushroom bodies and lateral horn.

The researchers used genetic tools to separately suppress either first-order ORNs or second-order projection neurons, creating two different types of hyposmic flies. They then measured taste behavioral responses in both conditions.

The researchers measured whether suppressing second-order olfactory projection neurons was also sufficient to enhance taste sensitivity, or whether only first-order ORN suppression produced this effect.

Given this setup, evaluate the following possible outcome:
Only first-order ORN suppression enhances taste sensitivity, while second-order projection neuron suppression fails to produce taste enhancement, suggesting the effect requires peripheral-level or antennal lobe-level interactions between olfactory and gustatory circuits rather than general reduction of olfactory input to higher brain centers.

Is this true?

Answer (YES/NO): NO